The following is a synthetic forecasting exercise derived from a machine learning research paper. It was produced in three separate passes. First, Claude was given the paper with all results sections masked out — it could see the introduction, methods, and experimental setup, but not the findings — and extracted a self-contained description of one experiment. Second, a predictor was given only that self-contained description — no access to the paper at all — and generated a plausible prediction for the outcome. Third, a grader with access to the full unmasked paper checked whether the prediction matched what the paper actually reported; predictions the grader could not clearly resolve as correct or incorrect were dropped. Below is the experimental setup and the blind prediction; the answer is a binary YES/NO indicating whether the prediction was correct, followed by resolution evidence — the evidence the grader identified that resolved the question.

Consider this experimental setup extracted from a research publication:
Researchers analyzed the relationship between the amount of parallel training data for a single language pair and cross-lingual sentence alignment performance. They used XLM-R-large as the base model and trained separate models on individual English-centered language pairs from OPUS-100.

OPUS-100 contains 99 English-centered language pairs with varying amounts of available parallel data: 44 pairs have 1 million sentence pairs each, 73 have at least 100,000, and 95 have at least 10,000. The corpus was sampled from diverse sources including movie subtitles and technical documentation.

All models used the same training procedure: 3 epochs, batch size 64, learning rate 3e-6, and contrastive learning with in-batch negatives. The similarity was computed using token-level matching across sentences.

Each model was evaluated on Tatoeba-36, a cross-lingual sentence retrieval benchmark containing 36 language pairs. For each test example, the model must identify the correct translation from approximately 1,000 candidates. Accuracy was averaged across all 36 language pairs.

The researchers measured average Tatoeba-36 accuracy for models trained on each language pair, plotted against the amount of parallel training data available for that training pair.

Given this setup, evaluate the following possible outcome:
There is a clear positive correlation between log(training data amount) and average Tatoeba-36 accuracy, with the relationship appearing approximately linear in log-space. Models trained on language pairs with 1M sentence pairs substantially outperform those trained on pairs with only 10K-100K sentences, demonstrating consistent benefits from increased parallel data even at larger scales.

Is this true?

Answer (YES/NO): NO